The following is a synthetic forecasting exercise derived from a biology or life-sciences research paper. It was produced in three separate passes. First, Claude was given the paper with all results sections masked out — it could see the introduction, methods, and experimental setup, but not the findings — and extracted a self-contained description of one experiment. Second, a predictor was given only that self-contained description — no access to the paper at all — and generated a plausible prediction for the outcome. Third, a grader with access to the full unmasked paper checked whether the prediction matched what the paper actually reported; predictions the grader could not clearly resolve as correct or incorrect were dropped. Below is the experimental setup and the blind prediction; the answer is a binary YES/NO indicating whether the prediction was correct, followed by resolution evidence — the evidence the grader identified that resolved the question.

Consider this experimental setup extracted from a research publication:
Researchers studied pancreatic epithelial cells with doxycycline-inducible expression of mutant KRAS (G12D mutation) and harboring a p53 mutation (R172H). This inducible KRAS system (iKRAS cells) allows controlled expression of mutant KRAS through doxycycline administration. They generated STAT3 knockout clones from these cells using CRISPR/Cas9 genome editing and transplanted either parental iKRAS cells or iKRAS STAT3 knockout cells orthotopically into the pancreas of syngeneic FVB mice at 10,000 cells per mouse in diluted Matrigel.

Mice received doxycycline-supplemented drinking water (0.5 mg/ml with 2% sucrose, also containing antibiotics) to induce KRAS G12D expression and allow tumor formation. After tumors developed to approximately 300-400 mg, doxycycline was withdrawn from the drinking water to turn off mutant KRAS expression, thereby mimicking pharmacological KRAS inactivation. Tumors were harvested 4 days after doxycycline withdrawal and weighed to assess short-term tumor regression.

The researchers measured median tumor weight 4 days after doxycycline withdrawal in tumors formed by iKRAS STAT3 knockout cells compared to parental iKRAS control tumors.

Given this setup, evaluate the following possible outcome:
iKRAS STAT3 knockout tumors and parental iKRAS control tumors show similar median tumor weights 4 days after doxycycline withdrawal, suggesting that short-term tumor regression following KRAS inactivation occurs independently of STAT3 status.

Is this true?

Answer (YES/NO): NO